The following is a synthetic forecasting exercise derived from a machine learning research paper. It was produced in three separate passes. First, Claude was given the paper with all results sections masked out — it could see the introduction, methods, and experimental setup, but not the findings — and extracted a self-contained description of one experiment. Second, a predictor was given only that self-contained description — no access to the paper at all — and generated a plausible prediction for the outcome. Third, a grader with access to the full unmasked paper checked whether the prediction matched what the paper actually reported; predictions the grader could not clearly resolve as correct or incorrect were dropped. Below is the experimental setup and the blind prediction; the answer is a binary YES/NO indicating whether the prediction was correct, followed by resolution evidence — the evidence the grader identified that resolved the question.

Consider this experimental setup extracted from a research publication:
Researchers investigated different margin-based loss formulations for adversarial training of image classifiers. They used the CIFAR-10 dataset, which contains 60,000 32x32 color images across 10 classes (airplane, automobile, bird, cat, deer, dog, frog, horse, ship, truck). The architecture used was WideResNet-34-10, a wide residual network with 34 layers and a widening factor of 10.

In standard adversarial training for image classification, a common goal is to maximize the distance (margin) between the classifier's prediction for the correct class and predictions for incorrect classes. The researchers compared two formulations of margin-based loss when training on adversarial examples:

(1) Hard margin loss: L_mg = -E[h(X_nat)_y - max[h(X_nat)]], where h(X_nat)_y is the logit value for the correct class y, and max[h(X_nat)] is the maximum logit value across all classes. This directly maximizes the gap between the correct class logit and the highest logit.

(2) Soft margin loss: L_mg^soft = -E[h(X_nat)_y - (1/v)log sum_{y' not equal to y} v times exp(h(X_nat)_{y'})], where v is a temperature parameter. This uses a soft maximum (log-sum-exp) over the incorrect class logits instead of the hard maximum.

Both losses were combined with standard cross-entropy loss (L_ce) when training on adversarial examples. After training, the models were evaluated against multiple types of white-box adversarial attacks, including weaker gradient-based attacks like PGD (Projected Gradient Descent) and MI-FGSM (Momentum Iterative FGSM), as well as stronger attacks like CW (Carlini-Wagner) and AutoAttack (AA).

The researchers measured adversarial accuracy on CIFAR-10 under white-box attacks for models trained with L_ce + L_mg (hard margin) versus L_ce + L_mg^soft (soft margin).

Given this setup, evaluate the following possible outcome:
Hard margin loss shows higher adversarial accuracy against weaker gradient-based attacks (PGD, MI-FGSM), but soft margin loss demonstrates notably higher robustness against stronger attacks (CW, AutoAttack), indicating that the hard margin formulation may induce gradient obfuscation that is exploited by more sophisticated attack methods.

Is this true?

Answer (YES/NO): NO